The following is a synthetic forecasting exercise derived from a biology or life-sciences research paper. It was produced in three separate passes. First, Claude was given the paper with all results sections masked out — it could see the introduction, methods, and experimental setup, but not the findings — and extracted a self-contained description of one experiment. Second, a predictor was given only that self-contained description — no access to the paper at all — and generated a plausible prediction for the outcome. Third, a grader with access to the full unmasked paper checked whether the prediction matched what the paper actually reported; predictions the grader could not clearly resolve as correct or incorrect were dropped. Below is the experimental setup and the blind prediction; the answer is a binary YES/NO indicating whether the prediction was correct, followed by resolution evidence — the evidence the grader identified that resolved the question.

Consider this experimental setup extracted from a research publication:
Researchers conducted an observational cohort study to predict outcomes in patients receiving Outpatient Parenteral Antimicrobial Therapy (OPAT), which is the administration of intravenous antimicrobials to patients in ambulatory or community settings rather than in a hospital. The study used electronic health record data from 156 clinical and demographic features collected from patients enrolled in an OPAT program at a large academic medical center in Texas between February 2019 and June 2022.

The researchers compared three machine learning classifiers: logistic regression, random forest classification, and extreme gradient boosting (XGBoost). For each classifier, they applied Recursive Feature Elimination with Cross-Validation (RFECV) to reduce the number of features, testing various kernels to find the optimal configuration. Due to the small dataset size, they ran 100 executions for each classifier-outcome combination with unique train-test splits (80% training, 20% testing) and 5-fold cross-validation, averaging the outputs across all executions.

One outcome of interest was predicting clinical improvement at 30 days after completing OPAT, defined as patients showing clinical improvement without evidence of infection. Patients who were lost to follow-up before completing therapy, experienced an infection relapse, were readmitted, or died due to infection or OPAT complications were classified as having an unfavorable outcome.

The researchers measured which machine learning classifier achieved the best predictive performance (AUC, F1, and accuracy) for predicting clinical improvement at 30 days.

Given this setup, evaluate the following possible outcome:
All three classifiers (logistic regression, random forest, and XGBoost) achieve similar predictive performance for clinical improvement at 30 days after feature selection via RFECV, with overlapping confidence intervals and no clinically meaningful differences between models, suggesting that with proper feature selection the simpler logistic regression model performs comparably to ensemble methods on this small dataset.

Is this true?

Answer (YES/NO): NO